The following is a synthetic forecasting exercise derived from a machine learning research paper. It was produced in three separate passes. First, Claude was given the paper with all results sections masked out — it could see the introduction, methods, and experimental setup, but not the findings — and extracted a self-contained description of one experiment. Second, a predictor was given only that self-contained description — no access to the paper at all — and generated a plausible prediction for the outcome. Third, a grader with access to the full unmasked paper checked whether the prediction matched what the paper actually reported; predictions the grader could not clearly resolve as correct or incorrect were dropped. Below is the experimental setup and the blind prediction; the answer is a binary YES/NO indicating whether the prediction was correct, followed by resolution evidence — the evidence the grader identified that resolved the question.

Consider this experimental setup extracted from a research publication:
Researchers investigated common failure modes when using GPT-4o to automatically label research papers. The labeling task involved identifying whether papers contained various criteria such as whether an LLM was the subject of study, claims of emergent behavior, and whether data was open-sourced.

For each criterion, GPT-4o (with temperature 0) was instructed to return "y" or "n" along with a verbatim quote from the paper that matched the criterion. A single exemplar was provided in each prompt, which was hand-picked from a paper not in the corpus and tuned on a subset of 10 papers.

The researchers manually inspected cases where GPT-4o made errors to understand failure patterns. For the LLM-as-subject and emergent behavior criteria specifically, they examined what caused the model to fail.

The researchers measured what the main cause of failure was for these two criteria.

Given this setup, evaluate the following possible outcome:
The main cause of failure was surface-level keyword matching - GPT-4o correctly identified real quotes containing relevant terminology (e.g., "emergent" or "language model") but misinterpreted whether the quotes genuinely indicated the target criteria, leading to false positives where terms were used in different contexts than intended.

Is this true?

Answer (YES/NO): NO